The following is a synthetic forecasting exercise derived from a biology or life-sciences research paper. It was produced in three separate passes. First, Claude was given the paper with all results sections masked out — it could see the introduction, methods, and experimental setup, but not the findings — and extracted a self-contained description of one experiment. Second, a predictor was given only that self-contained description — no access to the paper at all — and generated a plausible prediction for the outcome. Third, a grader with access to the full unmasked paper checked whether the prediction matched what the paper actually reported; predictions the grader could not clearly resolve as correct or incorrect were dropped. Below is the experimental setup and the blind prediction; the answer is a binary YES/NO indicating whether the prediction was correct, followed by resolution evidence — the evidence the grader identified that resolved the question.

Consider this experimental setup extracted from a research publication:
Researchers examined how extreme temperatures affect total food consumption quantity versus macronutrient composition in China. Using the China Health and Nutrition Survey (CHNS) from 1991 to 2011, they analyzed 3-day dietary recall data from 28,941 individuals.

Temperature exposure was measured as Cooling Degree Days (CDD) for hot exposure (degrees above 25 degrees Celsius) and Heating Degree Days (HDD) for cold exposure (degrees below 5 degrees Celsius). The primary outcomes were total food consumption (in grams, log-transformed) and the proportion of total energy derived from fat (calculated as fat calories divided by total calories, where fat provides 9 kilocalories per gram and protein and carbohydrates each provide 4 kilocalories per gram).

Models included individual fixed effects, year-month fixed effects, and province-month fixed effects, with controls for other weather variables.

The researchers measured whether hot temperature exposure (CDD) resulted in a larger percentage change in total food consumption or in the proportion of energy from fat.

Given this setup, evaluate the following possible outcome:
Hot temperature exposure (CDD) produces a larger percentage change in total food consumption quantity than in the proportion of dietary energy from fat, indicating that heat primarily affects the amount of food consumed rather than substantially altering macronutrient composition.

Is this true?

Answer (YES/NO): NO